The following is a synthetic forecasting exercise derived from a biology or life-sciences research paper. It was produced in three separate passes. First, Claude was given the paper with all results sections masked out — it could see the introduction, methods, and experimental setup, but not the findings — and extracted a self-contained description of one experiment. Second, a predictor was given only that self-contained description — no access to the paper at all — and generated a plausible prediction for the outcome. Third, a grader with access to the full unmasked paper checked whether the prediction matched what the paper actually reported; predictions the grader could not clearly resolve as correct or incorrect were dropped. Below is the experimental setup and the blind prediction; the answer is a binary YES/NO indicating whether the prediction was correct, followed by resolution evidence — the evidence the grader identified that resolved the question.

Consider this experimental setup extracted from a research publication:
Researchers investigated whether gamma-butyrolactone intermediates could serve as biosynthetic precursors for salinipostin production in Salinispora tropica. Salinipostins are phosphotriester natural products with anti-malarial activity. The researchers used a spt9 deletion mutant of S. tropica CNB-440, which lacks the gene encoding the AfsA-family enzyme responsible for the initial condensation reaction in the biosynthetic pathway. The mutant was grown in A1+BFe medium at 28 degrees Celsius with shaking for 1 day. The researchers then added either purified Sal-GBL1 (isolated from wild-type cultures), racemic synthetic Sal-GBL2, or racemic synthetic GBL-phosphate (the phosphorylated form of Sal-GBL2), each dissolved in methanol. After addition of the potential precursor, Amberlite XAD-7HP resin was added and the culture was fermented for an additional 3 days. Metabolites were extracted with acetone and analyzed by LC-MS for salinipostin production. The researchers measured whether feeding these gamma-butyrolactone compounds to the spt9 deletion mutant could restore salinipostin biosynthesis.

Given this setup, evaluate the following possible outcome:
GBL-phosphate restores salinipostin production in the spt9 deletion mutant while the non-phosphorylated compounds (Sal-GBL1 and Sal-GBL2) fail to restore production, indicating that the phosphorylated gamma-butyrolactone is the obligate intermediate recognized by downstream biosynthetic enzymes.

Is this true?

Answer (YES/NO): YES